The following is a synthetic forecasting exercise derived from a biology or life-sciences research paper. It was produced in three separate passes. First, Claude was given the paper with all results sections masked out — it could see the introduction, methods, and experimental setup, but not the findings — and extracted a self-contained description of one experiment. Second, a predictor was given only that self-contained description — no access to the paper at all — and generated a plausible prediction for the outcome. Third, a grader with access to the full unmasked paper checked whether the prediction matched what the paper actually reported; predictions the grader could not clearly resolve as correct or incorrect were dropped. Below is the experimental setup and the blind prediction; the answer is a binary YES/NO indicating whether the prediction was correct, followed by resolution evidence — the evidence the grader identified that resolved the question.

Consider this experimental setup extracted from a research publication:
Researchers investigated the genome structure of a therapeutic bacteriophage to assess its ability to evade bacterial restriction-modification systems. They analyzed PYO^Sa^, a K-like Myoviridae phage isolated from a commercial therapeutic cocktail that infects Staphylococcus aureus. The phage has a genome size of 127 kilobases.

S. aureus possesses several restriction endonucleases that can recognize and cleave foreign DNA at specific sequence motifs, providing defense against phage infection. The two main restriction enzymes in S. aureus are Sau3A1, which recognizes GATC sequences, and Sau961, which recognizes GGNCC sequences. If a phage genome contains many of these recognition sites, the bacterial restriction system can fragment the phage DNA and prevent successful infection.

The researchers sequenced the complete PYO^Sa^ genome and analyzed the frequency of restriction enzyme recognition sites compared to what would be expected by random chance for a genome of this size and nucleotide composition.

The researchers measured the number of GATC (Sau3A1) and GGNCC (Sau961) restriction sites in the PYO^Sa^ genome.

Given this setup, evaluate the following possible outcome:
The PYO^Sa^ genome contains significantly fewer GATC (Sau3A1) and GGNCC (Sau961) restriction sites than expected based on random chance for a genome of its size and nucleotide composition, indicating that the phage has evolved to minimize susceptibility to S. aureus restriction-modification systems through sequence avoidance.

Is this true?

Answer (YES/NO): YES